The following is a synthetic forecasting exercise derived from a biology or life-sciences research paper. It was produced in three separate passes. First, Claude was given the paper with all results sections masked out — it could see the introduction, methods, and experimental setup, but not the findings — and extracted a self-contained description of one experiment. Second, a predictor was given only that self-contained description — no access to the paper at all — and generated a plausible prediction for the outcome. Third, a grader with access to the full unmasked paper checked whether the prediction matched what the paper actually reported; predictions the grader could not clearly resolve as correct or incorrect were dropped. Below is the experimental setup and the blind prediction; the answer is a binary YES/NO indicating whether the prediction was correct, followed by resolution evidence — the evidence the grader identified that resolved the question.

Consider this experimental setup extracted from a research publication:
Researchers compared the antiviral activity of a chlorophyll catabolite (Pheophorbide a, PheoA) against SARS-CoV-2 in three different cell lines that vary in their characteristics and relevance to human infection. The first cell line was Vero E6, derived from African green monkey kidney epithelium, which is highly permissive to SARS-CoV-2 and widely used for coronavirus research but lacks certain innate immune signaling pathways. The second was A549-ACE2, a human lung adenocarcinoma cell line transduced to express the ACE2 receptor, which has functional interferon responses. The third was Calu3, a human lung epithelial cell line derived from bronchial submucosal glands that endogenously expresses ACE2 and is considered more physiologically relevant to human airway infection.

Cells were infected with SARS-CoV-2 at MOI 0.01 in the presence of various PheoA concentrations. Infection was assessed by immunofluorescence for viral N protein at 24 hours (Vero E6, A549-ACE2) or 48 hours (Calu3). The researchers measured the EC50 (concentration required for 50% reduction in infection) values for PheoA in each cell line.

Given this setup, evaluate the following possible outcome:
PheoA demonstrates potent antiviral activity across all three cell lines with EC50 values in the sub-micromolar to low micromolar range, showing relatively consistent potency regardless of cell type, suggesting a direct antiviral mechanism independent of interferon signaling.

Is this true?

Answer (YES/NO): YES